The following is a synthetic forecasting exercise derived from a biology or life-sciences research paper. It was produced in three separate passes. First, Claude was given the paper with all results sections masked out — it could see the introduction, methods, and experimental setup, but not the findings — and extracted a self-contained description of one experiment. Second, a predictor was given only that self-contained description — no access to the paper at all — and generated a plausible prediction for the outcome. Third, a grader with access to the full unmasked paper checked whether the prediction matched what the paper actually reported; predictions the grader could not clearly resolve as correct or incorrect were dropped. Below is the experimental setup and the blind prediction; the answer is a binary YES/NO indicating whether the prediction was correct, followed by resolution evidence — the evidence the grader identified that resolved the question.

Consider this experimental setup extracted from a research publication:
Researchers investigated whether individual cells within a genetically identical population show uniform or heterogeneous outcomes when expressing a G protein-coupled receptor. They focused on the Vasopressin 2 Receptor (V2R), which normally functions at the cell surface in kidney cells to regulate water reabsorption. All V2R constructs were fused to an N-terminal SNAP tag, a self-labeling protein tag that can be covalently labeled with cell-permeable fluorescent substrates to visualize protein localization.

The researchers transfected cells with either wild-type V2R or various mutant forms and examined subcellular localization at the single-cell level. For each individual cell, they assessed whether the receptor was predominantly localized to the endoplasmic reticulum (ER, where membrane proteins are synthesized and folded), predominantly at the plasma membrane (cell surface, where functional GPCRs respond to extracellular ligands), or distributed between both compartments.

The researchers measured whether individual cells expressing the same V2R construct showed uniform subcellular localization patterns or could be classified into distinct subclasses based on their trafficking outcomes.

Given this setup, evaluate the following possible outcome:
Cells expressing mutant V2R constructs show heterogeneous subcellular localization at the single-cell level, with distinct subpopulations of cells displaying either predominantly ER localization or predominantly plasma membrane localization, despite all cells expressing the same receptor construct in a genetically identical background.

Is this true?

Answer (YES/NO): YES